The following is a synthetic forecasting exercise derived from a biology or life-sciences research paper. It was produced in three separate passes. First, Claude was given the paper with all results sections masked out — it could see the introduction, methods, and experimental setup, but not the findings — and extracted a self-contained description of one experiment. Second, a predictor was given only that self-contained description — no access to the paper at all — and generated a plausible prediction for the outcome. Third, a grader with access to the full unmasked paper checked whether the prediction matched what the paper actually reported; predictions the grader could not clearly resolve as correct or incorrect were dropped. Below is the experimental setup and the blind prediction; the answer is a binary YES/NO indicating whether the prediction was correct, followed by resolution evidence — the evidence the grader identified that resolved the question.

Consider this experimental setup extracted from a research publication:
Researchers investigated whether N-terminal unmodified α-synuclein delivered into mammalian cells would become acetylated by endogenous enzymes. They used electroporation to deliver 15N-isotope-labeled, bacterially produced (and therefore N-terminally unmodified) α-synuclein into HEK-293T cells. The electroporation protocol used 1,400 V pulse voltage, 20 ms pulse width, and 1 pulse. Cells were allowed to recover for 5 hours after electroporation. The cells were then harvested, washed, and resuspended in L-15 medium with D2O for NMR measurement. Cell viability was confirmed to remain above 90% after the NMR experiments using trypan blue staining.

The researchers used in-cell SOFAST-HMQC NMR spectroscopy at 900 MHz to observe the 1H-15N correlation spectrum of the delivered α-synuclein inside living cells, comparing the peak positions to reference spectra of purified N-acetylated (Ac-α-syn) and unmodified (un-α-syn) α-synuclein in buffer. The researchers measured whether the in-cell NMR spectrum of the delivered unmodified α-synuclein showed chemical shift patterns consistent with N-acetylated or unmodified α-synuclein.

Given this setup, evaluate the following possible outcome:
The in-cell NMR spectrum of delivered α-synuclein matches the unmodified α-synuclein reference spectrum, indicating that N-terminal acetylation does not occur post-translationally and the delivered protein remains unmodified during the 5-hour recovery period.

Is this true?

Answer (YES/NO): NO